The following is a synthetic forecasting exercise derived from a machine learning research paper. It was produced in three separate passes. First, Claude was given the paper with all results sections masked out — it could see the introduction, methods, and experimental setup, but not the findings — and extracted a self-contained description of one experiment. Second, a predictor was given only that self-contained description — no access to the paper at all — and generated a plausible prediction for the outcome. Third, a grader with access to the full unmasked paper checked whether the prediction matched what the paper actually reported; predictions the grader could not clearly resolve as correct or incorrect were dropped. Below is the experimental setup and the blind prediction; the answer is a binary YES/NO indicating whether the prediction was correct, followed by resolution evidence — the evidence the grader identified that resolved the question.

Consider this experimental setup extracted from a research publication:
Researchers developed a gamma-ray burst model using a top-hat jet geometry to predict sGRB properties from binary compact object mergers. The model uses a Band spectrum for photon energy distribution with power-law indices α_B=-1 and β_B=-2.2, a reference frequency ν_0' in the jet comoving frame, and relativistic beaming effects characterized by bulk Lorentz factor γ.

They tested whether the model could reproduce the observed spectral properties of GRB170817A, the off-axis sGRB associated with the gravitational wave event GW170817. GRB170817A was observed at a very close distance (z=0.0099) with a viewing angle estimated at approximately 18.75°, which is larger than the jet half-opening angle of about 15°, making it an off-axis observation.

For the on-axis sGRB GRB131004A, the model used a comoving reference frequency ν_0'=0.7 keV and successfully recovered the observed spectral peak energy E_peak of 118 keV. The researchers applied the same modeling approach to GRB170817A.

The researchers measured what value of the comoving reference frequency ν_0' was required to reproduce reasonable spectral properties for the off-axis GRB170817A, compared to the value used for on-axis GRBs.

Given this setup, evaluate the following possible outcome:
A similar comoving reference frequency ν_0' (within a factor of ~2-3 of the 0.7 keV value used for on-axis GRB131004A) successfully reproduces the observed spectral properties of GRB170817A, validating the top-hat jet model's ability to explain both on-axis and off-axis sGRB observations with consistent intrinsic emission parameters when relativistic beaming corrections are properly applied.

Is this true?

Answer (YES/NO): NO